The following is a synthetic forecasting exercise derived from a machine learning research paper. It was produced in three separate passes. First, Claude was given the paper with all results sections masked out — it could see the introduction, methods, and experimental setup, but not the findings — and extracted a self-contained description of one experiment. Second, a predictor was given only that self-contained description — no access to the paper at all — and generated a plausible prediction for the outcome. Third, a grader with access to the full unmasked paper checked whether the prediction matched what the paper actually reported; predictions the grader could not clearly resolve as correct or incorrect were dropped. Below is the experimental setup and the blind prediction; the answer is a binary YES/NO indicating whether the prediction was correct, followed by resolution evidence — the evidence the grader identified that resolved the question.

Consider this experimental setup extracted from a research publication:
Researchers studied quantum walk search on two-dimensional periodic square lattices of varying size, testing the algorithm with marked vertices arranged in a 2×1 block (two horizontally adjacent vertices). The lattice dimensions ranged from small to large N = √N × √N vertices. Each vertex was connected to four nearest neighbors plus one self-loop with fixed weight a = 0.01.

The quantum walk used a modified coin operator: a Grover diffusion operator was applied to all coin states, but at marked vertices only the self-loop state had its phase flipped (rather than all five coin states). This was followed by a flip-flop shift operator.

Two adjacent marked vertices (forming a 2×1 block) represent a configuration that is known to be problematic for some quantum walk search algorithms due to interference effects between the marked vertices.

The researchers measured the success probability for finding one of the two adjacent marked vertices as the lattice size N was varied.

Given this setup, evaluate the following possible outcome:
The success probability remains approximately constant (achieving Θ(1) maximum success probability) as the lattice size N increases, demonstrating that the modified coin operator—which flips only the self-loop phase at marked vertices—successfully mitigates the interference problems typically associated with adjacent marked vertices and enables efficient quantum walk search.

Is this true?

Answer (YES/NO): YES